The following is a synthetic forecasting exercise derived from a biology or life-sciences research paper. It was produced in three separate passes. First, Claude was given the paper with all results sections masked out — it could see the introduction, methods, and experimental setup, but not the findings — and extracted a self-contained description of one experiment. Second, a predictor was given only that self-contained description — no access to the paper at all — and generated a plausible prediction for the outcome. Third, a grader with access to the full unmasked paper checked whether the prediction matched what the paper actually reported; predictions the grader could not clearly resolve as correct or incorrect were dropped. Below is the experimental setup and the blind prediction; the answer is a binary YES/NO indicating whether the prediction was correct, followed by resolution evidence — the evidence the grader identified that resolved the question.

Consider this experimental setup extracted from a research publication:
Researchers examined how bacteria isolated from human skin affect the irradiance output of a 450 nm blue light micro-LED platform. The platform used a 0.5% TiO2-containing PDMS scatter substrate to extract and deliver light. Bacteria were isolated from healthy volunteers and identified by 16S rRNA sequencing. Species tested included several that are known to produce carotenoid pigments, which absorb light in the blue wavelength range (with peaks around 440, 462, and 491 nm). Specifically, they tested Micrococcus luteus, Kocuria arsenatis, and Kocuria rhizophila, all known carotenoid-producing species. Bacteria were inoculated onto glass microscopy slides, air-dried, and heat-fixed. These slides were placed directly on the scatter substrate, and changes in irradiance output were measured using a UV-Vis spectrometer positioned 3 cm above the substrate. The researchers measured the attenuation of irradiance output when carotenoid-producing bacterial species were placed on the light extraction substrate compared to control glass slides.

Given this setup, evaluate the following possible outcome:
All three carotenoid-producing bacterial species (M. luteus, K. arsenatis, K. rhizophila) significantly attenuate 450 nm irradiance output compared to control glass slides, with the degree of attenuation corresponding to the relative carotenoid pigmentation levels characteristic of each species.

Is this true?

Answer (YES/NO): NO